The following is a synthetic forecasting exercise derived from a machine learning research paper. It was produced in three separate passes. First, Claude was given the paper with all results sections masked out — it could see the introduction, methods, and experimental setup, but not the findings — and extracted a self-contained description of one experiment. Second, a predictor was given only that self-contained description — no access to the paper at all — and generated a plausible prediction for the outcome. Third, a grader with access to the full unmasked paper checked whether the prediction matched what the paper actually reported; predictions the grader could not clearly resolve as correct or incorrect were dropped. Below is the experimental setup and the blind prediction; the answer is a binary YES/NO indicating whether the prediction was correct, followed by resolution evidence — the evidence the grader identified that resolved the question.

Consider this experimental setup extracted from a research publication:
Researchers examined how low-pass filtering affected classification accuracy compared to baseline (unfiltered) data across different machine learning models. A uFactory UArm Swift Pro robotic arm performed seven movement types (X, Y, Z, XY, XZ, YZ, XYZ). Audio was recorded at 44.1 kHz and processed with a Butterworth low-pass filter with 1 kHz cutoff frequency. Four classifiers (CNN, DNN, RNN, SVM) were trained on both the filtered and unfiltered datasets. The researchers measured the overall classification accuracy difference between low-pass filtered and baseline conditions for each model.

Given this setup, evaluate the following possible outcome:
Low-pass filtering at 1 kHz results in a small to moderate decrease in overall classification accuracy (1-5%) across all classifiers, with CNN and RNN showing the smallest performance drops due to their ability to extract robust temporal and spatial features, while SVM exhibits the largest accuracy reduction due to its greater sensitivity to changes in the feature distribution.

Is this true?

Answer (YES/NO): NO